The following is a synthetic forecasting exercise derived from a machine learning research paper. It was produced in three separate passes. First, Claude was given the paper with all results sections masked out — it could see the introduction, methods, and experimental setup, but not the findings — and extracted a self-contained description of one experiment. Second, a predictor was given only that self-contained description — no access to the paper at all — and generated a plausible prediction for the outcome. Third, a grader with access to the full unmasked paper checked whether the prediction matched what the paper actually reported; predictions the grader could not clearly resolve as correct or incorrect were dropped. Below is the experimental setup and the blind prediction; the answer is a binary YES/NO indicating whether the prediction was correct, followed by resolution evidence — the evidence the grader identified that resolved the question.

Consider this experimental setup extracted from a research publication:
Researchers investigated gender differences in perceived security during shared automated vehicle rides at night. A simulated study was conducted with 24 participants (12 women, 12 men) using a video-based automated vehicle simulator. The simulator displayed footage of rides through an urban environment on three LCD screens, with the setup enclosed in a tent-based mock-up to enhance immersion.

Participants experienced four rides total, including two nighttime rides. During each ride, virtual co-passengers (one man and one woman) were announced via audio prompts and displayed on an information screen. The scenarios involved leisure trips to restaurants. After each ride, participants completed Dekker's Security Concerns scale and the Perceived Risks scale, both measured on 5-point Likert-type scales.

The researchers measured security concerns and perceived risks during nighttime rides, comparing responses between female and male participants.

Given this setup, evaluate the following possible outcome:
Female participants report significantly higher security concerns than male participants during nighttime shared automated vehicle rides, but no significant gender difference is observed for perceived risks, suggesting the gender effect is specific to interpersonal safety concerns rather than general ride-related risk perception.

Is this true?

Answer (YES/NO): NO